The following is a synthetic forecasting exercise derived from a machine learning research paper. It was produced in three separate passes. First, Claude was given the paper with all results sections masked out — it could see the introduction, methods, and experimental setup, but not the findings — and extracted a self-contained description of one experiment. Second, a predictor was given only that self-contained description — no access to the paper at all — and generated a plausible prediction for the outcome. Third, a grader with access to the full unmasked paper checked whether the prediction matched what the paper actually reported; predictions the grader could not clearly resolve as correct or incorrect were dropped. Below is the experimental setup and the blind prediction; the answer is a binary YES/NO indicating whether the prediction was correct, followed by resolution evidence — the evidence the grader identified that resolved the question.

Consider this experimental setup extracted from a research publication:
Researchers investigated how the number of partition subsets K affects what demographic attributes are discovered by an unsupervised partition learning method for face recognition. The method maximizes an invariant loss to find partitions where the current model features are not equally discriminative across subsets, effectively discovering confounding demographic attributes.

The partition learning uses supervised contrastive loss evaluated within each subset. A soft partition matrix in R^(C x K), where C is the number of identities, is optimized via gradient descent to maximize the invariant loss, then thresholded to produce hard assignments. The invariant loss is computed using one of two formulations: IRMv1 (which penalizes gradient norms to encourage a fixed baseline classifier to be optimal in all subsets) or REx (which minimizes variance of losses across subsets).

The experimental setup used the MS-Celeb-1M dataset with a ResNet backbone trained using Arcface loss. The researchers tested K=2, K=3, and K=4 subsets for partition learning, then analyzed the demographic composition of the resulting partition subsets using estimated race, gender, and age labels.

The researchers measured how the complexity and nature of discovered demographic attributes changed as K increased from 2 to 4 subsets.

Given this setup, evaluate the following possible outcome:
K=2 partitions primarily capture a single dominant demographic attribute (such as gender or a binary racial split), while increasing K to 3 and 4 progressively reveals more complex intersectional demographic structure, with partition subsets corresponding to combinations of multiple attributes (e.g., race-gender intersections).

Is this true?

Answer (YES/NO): YES